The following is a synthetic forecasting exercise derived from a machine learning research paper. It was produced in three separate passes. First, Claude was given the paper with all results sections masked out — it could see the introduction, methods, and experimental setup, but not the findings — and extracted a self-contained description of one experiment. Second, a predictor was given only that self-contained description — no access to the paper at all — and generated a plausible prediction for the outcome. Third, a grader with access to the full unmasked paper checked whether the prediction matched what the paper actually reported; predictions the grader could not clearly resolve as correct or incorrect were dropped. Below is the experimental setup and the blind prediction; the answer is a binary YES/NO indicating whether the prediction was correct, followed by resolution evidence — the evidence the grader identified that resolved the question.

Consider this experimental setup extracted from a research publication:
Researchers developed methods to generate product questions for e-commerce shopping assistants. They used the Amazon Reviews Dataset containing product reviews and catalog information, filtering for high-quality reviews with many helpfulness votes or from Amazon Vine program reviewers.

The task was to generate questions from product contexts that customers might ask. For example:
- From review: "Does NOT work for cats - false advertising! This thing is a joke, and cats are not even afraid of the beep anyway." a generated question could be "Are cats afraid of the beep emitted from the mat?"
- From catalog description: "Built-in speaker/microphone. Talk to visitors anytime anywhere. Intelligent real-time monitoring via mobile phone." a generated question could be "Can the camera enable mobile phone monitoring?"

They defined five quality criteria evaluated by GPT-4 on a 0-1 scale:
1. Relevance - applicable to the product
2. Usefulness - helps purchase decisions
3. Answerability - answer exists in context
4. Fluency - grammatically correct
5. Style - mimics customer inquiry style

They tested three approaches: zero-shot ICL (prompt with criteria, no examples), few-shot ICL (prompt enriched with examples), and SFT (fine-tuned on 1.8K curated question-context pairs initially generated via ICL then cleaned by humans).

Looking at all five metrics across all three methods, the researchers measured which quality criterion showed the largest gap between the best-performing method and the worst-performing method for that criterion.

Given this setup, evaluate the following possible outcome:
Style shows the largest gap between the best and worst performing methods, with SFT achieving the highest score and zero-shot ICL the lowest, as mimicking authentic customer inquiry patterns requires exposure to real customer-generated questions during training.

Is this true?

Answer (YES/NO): NO